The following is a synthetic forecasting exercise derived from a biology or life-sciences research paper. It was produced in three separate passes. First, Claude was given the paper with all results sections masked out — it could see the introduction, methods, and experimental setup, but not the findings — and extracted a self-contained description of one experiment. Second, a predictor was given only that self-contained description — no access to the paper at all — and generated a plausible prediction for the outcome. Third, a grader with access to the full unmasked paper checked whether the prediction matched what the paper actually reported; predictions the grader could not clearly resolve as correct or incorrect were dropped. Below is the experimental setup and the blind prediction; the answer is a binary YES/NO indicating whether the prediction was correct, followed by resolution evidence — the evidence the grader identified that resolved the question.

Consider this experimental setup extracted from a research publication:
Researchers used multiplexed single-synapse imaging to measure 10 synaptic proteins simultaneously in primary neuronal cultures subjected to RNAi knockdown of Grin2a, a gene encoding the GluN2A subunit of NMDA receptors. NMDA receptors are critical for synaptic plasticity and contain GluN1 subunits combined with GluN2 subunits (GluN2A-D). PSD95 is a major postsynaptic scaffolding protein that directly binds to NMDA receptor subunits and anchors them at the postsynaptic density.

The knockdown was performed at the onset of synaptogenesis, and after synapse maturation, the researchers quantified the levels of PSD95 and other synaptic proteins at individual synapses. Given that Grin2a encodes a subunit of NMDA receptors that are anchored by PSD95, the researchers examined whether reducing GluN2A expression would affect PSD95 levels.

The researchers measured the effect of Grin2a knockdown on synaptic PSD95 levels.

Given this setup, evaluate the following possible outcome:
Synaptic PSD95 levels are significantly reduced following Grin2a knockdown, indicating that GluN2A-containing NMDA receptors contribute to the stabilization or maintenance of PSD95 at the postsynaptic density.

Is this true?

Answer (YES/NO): NO